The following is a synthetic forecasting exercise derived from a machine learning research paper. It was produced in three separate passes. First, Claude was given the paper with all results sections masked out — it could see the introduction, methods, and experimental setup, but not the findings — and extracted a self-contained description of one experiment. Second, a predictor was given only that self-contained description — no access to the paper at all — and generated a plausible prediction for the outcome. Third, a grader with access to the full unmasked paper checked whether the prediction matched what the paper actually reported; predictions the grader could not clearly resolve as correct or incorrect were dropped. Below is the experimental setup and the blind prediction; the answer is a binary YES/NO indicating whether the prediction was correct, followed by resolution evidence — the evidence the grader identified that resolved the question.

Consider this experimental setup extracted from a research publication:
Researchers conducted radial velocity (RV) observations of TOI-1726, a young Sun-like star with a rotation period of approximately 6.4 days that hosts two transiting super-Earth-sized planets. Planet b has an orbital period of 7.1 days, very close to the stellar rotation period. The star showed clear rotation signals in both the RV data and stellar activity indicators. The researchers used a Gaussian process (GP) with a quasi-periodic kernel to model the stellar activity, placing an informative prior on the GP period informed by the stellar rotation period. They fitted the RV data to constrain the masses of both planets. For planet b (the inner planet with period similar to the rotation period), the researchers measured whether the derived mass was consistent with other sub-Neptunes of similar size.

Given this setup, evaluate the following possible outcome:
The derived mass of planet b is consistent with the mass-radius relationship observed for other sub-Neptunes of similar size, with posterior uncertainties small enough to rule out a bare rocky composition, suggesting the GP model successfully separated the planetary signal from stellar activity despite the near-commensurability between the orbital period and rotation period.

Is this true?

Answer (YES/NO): NO